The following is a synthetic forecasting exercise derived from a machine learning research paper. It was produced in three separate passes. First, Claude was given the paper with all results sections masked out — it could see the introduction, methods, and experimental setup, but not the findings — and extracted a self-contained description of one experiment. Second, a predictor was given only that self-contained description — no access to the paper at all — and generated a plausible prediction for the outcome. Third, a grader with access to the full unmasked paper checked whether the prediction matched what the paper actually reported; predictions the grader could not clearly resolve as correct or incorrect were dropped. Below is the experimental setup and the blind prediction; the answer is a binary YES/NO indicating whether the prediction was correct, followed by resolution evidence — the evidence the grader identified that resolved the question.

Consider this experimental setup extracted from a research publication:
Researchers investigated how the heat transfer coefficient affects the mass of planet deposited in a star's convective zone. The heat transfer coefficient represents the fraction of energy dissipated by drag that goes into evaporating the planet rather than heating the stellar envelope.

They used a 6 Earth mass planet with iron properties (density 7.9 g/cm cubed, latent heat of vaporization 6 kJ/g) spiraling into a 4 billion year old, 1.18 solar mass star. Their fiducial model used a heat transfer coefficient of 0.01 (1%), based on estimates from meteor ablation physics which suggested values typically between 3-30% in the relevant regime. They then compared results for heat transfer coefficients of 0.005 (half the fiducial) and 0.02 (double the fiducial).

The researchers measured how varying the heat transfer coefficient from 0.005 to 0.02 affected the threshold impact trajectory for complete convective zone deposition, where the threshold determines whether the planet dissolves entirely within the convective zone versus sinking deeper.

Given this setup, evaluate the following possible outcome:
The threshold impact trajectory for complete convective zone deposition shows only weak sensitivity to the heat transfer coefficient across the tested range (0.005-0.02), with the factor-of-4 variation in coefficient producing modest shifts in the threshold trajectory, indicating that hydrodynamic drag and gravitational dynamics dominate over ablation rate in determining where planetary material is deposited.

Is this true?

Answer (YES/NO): YES